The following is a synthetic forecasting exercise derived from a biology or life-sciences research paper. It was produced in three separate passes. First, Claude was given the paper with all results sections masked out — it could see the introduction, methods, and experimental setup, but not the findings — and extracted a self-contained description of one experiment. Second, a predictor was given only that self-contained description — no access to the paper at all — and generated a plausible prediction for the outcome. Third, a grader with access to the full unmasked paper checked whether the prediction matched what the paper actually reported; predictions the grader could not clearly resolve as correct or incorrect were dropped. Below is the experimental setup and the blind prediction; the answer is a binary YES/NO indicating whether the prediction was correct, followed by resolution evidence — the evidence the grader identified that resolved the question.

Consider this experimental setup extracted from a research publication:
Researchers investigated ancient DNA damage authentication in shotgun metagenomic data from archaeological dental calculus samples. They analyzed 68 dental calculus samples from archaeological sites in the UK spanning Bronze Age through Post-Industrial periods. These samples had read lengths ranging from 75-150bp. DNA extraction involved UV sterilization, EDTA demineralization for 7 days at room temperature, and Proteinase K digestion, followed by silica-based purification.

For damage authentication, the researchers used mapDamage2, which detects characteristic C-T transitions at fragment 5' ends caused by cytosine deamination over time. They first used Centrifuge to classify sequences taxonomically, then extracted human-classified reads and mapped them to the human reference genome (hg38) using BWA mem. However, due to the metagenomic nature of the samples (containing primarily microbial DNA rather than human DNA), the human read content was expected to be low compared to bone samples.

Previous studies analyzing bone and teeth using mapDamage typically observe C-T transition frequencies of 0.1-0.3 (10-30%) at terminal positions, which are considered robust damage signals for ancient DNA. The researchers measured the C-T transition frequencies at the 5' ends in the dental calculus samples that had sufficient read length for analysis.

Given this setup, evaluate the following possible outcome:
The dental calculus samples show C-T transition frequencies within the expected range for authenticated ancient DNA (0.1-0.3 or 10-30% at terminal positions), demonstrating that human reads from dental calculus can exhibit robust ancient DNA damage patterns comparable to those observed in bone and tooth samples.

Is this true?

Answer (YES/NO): NO